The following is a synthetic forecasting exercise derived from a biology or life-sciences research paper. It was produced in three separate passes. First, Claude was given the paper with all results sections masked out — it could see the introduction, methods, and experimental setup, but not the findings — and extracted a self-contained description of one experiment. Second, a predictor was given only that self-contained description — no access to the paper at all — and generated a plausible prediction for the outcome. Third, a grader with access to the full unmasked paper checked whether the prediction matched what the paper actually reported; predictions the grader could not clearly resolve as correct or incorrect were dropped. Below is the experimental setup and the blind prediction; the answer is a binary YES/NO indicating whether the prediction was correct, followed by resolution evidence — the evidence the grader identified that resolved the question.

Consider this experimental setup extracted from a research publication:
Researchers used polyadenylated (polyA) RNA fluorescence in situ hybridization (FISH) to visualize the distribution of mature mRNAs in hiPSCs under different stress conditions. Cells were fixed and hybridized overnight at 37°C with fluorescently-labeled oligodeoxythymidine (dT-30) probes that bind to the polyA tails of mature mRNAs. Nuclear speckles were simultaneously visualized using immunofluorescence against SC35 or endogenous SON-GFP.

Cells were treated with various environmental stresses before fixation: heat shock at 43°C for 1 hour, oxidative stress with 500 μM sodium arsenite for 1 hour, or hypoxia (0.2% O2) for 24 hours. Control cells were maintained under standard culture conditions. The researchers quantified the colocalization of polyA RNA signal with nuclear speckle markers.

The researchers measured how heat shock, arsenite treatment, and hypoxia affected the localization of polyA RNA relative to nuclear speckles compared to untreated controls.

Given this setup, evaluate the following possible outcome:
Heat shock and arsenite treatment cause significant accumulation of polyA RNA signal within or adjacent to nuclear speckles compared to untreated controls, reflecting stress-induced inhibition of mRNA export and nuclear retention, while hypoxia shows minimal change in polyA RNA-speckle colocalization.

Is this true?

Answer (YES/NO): NO